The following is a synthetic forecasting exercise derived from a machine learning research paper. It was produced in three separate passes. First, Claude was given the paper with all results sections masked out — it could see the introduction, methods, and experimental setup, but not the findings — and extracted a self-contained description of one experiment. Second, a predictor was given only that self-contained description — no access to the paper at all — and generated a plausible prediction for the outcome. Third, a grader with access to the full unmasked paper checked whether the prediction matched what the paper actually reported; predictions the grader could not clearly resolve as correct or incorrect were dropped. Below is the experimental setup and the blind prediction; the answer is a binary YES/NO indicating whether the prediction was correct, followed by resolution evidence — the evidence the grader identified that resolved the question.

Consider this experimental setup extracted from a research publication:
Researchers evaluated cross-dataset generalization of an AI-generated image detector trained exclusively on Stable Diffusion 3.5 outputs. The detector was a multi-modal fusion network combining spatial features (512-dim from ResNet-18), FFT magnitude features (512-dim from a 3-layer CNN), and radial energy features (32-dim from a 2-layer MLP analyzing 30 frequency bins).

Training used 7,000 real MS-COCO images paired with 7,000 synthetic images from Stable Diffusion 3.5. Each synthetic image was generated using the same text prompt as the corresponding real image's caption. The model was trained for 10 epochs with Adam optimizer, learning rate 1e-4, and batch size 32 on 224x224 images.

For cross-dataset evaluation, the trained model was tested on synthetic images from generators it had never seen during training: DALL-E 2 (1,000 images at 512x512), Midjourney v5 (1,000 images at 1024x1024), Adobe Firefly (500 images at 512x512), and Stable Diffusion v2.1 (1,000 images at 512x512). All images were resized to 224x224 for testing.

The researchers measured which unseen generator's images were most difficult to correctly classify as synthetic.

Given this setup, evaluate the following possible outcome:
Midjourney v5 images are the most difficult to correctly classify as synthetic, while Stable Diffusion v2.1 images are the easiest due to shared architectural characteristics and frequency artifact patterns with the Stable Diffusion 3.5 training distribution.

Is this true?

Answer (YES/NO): YES